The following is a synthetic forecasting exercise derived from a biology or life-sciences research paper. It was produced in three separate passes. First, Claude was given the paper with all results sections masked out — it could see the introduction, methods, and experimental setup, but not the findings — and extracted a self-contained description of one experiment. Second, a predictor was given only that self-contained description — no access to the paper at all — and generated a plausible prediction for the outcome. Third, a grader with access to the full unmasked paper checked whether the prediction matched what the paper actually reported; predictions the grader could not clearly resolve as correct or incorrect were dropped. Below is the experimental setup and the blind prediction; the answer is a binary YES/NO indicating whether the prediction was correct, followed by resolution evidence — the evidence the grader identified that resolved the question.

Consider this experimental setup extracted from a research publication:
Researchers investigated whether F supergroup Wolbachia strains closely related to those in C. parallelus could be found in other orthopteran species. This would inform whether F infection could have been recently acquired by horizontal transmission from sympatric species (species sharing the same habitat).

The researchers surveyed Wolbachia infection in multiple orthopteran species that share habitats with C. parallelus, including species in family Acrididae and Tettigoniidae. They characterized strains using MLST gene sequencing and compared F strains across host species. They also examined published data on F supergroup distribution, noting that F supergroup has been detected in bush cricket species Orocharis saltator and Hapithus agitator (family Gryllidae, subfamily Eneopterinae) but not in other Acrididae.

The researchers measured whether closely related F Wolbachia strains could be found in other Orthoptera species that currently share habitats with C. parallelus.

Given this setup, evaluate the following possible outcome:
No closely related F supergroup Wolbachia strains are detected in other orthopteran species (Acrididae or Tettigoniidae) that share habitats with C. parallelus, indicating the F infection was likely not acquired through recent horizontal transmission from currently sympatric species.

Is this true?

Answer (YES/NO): YES